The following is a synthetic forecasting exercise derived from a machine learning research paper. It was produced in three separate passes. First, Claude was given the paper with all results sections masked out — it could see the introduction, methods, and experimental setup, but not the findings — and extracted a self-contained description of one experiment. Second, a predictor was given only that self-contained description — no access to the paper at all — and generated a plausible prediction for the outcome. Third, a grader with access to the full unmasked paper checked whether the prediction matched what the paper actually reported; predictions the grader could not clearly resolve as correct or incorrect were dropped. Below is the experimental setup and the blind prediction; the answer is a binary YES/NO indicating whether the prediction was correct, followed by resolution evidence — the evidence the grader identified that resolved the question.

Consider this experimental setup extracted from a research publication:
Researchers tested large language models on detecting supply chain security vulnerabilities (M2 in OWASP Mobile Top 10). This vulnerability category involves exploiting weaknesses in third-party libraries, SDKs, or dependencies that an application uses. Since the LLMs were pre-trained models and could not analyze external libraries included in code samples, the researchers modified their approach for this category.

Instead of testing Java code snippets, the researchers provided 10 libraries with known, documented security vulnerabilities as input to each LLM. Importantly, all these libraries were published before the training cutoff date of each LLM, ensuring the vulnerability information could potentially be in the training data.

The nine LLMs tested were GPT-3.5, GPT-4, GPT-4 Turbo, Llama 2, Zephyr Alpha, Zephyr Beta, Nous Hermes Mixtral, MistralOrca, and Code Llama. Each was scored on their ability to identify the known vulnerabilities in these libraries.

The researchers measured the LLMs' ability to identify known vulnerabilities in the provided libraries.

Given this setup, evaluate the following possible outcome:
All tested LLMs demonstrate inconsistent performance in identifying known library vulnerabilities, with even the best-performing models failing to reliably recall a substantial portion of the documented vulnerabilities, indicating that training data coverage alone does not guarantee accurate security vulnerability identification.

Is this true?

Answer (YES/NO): YES